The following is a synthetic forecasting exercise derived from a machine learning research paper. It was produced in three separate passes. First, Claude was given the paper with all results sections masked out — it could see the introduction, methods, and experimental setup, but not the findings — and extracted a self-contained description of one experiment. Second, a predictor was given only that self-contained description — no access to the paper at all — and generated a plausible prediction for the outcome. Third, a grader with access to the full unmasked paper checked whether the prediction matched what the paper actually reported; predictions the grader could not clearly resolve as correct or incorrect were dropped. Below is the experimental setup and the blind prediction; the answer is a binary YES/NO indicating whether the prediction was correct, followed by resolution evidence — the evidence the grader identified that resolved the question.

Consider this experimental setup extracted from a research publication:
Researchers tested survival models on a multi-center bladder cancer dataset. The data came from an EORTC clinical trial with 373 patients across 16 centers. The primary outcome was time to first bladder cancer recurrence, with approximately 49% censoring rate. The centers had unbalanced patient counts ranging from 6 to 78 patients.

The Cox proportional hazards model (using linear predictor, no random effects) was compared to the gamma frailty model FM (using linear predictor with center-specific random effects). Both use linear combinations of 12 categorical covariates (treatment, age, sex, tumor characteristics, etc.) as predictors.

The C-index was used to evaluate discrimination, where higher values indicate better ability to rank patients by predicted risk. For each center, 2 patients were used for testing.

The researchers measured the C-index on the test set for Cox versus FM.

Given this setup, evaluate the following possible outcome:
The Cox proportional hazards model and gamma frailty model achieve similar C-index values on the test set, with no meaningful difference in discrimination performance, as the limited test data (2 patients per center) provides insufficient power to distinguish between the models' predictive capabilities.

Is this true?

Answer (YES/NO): NO